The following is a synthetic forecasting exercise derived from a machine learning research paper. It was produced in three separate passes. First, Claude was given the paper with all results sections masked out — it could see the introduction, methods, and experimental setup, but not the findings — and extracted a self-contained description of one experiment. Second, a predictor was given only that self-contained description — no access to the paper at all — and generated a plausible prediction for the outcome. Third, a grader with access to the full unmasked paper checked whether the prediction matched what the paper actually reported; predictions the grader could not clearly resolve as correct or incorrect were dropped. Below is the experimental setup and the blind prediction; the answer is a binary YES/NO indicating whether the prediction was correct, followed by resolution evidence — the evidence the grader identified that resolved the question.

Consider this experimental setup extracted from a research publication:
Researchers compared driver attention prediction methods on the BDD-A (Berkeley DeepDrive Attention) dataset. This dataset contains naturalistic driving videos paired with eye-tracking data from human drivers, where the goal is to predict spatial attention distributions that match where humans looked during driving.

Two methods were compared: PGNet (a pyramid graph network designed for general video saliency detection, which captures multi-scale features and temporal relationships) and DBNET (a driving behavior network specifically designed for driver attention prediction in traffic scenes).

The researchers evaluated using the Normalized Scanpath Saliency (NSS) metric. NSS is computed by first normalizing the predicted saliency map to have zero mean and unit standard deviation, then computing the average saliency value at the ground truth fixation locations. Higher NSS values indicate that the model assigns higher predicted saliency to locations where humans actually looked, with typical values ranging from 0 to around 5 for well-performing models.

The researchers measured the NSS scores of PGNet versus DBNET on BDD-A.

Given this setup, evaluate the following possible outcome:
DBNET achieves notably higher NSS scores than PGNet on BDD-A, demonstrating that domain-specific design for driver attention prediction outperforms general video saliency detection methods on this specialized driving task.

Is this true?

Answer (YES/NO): NO